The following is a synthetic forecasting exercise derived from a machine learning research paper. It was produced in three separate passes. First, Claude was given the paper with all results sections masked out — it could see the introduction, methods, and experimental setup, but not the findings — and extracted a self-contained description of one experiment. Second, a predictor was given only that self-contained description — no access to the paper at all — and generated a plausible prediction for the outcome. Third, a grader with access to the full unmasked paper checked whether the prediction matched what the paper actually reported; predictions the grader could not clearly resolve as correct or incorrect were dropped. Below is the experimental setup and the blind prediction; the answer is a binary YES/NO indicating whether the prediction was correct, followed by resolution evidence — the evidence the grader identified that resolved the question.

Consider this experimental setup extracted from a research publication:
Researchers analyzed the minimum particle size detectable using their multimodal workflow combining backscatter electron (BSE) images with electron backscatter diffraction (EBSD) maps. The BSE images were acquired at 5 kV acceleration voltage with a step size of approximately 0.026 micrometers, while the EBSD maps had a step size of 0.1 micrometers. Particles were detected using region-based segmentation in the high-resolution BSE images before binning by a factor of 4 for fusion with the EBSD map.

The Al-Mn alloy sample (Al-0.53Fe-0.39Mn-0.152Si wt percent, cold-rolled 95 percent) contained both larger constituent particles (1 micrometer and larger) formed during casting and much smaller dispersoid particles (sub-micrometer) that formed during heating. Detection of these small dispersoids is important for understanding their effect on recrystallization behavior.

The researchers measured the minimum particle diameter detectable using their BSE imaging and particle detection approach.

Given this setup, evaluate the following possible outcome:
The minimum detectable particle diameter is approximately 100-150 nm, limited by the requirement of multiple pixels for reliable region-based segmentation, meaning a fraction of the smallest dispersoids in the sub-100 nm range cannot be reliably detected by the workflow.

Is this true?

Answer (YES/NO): NO